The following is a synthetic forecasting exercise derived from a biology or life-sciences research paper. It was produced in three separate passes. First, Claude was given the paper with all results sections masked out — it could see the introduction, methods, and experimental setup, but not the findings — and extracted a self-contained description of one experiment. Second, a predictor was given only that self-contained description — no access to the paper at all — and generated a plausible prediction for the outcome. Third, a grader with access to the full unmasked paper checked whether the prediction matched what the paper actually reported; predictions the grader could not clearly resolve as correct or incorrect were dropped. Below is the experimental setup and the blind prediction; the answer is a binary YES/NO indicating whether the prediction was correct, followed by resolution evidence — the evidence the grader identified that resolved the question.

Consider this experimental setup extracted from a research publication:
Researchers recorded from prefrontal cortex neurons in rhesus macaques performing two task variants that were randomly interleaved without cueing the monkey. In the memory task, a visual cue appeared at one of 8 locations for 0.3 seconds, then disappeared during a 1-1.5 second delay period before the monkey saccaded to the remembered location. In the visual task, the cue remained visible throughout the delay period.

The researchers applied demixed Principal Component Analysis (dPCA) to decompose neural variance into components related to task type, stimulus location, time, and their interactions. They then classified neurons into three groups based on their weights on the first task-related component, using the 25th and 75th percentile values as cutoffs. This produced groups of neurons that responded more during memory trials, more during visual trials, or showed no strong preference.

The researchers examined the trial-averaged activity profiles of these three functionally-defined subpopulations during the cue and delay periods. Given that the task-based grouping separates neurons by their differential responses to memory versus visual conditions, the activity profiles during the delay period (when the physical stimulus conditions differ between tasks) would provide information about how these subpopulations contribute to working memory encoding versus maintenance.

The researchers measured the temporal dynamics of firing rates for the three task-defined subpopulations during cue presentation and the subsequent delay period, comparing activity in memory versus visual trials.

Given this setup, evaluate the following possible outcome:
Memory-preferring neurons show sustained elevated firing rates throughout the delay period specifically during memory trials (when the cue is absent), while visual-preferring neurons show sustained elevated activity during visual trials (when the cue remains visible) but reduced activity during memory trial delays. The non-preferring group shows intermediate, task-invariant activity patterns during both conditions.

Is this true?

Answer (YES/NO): NO